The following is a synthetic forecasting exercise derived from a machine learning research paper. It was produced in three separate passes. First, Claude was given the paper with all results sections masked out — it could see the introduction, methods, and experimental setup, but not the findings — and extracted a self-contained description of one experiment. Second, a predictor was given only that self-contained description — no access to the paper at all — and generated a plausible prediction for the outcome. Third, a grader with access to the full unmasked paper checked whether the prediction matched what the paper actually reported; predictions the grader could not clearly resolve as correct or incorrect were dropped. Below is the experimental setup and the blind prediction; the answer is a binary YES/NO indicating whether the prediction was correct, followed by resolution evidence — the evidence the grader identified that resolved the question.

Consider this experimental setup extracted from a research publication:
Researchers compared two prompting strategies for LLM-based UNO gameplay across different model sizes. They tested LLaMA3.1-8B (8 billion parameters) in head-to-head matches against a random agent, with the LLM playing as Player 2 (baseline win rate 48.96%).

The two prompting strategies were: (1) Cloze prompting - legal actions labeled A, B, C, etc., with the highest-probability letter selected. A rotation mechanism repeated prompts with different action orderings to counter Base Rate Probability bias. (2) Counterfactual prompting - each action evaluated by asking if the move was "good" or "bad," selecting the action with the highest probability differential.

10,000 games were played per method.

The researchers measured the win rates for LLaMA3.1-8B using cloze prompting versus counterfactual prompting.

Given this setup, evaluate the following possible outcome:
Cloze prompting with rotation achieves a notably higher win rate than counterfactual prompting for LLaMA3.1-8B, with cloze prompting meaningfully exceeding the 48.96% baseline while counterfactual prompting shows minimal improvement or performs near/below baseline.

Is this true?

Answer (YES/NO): NO